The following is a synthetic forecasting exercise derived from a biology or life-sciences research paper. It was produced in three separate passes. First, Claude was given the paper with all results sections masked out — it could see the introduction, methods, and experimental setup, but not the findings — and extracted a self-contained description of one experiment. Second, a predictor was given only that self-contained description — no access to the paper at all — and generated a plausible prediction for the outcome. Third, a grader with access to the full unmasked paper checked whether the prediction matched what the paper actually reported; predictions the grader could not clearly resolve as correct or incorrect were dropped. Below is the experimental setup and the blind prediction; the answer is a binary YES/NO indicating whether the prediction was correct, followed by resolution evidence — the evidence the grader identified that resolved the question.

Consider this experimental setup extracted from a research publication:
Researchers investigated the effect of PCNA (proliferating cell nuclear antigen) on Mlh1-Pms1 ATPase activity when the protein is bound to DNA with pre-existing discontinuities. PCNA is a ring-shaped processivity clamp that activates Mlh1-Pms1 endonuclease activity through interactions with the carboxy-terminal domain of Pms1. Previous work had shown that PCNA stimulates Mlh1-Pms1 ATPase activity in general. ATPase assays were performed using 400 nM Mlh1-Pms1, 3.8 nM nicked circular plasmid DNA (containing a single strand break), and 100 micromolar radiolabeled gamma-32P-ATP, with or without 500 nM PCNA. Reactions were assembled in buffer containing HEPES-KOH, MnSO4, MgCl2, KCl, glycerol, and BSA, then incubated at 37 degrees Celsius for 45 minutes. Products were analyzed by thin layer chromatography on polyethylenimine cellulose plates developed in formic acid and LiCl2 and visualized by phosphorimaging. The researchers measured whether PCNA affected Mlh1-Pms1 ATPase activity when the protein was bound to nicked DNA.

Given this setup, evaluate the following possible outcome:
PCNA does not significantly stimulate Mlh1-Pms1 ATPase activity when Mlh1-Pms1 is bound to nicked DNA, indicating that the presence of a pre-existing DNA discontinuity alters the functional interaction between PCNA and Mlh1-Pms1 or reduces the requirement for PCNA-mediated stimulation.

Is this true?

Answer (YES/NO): YES